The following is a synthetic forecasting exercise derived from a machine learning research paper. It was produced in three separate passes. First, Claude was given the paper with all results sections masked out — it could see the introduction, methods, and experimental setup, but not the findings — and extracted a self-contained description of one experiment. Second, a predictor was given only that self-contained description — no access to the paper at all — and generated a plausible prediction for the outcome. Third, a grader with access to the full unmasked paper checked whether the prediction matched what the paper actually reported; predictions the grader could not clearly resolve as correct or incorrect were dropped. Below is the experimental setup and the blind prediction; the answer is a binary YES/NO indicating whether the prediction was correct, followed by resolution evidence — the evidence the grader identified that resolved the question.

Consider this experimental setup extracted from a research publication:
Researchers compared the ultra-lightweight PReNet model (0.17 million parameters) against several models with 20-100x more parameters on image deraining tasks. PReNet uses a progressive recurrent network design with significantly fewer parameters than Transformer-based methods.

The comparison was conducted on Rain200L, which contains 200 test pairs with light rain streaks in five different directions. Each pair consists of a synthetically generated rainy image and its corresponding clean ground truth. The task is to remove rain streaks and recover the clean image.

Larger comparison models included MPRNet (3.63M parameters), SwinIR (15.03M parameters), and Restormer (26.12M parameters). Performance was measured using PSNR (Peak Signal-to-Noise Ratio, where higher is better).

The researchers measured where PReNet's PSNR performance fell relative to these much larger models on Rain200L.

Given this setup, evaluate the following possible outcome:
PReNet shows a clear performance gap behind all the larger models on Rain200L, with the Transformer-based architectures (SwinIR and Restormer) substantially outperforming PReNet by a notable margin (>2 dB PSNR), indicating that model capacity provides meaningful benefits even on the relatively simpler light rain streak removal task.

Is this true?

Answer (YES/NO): YES